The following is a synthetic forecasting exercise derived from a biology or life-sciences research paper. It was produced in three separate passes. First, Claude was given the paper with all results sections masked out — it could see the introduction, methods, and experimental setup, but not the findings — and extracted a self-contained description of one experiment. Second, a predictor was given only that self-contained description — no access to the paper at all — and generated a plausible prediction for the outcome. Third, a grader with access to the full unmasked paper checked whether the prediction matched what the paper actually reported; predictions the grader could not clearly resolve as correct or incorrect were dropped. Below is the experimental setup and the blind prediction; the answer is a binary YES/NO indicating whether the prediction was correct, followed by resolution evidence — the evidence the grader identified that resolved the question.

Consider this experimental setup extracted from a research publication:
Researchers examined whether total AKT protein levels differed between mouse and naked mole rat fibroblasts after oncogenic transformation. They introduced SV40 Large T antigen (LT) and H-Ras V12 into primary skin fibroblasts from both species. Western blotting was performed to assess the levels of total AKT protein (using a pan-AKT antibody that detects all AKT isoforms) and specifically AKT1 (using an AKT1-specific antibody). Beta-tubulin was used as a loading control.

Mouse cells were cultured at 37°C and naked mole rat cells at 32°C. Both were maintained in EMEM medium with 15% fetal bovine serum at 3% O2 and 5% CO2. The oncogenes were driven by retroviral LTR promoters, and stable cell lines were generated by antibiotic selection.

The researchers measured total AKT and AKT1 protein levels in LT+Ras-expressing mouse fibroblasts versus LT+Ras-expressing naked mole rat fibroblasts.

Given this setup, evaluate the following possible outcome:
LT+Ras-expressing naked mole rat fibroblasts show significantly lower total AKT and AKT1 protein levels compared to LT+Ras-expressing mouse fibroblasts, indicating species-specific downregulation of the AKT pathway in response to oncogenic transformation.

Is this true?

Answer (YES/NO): YES